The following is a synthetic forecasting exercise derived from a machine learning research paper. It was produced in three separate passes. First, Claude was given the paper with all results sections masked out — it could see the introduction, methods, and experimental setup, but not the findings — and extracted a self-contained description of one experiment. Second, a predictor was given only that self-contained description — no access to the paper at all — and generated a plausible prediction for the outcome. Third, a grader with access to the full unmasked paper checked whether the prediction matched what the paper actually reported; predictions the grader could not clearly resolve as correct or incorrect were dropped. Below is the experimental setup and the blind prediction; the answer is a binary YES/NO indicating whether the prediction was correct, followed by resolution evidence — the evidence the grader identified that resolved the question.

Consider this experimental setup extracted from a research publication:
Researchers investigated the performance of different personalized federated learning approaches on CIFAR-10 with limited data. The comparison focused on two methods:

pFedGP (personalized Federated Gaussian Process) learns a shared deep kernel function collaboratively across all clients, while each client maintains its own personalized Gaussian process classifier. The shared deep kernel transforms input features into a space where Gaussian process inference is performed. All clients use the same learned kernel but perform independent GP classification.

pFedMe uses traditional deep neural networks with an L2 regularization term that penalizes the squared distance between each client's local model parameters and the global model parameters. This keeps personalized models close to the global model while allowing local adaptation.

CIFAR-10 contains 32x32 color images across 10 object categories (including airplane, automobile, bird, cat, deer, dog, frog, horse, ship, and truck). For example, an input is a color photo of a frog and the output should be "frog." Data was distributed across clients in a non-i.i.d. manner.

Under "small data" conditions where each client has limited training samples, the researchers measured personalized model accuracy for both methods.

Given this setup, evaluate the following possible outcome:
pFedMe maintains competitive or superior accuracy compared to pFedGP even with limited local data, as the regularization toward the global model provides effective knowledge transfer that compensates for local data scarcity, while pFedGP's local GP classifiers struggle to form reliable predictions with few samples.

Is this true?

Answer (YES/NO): YES